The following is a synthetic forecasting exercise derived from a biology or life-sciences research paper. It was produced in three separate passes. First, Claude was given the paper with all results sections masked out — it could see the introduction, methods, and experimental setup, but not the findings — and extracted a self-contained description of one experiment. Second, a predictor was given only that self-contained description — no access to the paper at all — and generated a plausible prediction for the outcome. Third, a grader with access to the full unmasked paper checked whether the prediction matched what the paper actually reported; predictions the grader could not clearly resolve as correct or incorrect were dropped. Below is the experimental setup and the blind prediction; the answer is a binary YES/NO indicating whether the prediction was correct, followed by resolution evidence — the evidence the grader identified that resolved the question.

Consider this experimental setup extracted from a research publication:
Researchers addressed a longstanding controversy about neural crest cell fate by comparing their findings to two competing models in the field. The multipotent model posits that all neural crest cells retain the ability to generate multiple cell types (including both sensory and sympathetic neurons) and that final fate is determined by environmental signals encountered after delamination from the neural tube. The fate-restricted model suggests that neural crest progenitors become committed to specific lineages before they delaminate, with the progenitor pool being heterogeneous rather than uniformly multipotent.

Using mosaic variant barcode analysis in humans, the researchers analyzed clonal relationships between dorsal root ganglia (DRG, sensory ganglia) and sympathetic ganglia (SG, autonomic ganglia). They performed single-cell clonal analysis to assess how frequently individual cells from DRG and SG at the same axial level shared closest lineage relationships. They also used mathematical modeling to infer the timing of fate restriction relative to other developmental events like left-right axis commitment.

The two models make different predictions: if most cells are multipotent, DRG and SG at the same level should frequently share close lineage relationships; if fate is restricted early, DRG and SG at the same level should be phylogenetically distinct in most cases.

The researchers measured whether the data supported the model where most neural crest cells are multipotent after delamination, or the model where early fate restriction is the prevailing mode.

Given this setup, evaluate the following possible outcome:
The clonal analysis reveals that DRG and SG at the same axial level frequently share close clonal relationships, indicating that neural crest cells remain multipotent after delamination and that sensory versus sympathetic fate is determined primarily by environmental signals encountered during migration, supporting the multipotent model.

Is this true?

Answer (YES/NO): NO